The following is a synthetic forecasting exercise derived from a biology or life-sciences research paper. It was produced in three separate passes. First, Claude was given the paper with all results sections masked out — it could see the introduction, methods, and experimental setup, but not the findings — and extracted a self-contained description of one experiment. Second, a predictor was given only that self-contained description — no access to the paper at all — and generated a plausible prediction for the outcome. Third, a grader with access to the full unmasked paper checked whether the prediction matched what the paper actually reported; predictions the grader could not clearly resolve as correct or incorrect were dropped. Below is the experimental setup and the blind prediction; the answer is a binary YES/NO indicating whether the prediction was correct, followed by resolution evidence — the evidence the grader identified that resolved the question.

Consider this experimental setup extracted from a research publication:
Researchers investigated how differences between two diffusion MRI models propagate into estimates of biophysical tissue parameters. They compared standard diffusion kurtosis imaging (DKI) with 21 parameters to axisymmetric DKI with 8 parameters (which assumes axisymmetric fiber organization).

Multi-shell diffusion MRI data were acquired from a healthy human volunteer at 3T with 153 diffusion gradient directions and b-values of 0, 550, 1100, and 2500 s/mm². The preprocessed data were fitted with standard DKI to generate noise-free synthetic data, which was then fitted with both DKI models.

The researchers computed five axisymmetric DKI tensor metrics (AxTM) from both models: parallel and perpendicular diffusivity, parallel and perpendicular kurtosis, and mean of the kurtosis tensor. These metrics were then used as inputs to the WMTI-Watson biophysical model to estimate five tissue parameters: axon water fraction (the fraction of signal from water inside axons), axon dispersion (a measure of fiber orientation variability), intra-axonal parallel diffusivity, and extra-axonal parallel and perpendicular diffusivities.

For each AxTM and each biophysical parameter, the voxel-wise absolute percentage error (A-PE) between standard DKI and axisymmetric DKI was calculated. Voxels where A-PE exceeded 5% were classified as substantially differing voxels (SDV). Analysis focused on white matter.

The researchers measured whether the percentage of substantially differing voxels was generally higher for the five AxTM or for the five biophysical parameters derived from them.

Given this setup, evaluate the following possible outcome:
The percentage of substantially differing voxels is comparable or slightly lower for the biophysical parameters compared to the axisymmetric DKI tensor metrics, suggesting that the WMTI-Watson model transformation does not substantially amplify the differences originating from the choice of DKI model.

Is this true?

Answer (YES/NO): NO